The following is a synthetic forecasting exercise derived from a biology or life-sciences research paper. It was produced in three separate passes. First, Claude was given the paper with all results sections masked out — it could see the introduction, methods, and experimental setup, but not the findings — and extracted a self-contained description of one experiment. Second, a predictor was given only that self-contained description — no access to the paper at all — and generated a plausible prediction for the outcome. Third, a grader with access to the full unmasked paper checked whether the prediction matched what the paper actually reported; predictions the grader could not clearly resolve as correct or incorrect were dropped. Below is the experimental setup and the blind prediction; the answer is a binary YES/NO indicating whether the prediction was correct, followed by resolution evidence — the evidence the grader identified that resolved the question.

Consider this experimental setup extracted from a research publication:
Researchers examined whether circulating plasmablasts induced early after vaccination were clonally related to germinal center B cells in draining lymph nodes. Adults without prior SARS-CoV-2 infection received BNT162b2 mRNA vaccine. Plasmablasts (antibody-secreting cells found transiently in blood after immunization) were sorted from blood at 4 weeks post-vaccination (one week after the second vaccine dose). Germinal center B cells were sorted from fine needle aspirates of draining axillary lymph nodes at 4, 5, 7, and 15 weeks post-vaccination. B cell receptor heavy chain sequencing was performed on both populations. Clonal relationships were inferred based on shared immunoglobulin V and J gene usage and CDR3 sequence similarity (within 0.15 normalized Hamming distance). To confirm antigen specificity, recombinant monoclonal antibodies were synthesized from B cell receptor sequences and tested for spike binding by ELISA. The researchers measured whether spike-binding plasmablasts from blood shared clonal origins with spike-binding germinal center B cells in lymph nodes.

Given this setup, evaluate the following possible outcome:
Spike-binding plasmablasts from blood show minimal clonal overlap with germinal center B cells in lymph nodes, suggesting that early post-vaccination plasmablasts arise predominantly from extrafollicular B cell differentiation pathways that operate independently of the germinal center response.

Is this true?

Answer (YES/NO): NO